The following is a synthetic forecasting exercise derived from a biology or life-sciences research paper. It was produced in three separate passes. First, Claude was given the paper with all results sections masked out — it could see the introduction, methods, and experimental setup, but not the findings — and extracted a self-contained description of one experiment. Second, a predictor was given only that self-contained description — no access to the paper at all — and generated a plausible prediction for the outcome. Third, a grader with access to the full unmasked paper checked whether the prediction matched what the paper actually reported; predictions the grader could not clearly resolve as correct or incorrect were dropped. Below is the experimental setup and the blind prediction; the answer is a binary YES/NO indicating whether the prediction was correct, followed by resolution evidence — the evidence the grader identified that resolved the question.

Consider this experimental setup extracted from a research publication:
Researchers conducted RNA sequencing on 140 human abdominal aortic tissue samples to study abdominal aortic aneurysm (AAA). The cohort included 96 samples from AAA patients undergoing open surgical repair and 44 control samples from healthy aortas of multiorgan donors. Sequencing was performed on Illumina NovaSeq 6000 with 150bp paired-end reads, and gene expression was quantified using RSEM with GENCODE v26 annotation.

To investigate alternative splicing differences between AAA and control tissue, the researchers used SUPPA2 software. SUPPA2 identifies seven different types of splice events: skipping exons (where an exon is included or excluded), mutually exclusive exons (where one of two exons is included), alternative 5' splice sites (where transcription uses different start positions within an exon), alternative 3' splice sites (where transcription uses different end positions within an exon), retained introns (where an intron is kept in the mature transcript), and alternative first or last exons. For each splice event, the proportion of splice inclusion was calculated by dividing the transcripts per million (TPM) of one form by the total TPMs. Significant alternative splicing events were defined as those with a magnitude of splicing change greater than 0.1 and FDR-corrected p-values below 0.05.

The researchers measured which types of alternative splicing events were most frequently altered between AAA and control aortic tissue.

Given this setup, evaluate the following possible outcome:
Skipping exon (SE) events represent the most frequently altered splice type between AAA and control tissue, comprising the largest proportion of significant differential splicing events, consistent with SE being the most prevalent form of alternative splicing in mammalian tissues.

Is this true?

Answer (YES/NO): NO